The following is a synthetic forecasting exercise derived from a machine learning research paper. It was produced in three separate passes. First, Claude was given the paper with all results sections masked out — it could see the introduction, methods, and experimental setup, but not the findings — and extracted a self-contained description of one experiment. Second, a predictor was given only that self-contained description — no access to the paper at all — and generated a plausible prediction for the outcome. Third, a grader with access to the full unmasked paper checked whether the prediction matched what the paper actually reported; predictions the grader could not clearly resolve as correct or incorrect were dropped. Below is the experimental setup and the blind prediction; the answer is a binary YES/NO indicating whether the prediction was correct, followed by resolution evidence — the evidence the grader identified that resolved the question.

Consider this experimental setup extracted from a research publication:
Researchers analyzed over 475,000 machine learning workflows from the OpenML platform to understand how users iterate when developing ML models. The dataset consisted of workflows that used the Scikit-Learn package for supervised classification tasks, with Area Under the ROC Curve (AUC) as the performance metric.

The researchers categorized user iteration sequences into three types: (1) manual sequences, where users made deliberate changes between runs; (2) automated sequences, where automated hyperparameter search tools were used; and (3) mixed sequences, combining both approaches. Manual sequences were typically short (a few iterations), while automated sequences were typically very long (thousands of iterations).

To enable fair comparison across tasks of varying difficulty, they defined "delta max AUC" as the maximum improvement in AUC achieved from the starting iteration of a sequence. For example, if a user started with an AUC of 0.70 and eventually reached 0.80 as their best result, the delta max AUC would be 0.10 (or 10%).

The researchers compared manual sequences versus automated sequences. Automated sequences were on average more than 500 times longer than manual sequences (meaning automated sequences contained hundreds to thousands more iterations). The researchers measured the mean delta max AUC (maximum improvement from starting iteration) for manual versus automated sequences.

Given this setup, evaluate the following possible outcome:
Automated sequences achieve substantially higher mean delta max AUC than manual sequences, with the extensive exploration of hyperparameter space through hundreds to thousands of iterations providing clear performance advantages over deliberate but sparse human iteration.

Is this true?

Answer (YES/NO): NO